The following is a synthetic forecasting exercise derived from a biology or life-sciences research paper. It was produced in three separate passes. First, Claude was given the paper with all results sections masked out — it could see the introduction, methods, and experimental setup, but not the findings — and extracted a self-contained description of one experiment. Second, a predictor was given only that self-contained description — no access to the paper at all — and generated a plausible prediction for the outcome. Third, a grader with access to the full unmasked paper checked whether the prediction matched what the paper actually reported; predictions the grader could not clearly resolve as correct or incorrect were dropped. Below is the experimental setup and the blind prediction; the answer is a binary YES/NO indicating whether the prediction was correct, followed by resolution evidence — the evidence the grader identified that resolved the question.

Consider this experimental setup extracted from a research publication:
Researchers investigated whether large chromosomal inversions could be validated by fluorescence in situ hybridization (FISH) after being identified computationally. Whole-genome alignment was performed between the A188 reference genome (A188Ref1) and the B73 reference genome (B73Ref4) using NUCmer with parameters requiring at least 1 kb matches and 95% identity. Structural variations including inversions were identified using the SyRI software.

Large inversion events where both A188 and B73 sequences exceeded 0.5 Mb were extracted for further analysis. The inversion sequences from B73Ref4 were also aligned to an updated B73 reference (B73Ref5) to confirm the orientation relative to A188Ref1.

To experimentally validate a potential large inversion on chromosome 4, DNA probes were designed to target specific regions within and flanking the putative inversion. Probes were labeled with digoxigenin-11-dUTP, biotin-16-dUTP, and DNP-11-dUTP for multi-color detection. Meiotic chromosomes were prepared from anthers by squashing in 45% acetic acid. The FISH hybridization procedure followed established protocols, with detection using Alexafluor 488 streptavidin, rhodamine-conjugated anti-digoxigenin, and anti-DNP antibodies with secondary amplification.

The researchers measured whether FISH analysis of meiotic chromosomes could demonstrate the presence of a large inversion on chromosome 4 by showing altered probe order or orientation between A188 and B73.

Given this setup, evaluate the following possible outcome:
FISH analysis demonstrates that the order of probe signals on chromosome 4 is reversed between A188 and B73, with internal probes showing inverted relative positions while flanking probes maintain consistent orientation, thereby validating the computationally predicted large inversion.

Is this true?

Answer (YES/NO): NO